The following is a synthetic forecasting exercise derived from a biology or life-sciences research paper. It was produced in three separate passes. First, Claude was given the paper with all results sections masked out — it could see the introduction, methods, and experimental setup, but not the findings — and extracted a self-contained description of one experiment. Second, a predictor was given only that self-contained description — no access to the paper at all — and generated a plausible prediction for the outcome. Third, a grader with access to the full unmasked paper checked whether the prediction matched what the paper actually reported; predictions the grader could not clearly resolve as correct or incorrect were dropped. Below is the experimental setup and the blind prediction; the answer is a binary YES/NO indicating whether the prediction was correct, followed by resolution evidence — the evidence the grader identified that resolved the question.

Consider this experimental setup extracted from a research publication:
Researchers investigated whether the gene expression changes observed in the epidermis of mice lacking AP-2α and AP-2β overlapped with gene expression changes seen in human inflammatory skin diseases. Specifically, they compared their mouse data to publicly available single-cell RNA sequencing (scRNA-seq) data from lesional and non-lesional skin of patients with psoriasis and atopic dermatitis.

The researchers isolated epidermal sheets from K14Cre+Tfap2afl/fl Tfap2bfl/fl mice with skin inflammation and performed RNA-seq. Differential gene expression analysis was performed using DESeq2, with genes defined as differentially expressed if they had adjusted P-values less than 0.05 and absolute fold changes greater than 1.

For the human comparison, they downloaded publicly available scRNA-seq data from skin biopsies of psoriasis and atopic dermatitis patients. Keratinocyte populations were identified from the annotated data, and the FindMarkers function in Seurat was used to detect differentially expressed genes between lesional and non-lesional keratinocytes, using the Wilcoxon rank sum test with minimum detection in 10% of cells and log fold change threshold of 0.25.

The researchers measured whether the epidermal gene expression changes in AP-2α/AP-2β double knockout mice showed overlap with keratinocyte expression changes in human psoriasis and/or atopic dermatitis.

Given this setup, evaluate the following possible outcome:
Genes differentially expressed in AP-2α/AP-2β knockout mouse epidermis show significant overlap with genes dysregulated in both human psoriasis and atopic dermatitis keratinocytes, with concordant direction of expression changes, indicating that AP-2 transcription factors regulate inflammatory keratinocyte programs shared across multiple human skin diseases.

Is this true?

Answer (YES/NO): NO